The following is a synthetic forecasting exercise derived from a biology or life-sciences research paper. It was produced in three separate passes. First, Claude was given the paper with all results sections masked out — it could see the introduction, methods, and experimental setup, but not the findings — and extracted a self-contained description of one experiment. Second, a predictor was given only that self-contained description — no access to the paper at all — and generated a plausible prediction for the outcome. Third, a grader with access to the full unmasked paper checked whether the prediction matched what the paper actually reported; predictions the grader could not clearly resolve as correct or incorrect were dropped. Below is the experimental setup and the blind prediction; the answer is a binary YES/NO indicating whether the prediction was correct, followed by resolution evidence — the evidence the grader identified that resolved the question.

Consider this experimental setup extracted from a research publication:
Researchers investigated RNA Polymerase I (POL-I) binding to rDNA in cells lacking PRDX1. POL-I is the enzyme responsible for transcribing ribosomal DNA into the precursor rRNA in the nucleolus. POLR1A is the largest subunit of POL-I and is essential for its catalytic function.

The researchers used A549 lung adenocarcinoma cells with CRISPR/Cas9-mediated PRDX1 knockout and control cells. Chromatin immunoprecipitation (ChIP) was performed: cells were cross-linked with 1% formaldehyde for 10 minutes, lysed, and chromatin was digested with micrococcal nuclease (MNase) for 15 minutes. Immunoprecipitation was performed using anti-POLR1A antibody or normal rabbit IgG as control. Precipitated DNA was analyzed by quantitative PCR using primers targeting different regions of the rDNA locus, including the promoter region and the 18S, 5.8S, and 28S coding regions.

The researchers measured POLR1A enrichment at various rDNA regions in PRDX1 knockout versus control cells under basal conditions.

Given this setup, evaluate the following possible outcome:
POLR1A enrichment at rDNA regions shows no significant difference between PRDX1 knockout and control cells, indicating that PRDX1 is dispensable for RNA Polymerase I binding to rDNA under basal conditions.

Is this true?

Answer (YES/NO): NO